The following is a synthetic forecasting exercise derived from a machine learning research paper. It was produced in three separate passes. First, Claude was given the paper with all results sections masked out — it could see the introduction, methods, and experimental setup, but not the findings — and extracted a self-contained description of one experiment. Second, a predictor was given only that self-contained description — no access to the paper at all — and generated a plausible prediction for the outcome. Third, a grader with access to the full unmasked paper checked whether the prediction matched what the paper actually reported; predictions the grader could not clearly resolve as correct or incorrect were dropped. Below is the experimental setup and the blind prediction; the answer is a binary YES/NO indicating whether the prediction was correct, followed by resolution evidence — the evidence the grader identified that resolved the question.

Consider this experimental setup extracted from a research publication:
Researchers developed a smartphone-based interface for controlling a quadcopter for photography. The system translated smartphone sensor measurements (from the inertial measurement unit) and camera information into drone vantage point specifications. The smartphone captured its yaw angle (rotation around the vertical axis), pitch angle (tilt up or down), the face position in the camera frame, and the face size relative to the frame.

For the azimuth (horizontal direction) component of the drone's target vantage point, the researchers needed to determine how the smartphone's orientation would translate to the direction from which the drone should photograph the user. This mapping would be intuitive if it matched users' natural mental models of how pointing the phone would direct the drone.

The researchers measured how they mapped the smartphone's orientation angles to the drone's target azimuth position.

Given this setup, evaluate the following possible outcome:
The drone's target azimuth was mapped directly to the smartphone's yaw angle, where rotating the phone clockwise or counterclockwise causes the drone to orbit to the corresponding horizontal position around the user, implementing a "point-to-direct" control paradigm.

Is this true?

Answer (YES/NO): YES